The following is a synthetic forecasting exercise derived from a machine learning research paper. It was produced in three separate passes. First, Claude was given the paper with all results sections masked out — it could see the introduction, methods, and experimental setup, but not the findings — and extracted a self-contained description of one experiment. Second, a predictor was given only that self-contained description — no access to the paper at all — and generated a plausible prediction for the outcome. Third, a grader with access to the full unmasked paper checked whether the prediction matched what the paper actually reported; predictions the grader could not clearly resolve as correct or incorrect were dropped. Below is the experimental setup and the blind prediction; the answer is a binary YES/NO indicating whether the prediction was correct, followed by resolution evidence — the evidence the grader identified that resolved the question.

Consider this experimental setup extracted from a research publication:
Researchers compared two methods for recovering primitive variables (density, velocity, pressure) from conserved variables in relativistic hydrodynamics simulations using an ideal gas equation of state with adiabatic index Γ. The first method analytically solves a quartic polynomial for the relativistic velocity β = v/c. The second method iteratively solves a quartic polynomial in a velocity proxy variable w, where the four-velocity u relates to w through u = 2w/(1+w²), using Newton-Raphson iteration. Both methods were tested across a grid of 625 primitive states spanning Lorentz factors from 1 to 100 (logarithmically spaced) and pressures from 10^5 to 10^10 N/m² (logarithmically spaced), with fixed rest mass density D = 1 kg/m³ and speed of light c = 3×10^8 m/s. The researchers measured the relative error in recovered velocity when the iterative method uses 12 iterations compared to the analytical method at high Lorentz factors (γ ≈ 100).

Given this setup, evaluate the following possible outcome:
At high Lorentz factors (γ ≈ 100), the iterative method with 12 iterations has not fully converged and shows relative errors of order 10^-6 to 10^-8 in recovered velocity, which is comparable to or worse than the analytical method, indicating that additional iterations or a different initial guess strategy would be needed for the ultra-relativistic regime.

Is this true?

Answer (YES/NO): NO